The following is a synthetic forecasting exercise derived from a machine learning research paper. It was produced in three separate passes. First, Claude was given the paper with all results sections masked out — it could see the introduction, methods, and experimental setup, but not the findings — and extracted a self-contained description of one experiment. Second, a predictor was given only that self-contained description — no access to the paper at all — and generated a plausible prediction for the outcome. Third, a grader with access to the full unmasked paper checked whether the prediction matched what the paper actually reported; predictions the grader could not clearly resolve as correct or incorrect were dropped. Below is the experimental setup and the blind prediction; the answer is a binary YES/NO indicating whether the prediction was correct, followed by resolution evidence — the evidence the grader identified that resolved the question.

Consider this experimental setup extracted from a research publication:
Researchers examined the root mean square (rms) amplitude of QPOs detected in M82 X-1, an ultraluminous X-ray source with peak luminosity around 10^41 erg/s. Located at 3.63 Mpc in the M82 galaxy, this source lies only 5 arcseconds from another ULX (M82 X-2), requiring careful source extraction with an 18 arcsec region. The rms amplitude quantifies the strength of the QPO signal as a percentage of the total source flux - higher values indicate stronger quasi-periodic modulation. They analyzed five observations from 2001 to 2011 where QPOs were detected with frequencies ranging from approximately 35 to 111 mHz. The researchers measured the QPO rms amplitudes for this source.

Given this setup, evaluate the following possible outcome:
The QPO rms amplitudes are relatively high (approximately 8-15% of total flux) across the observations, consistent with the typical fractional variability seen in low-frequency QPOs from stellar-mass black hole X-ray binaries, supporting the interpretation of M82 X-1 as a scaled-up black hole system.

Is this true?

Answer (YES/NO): NO